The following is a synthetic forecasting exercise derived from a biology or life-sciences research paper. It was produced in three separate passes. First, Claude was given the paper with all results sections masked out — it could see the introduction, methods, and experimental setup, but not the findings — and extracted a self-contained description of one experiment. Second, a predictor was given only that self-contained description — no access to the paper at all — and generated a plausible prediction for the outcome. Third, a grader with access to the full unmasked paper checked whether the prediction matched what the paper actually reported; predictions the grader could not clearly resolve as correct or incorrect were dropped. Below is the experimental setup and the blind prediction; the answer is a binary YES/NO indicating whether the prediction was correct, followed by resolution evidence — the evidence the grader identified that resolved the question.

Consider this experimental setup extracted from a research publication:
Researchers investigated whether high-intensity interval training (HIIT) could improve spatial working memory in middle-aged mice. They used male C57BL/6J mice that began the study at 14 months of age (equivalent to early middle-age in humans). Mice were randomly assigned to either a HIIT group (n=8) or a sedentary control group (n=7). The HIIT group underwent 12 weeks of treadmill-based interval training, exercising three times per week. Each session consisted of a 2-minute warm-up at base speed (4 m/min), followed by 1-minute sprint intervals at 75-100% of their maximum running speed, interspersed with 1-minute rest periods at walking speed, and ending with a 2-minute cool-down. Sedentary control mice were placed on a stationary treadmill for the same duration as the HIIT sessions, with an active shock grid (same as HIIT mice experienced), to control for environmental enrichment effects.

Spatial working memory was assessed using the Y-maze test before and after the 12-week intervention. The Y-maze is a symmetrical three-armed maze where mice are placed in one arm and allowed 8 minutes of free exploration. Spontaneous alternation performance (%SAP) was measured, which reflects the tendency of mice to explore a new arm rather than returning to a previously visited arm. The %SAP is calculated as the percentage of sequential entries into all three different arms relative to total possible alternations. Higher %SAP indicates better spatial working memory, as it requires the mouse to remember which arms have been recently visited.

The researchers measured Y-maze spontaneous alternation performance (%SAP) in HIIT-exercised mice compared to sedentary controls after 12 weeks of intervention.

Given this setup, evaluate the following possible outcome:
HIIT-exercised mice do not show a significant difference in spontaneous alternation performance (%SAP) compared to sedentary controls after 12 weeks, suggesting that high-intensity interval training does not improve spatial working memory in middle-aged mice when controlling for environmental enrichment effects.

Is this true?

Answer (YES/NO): YES